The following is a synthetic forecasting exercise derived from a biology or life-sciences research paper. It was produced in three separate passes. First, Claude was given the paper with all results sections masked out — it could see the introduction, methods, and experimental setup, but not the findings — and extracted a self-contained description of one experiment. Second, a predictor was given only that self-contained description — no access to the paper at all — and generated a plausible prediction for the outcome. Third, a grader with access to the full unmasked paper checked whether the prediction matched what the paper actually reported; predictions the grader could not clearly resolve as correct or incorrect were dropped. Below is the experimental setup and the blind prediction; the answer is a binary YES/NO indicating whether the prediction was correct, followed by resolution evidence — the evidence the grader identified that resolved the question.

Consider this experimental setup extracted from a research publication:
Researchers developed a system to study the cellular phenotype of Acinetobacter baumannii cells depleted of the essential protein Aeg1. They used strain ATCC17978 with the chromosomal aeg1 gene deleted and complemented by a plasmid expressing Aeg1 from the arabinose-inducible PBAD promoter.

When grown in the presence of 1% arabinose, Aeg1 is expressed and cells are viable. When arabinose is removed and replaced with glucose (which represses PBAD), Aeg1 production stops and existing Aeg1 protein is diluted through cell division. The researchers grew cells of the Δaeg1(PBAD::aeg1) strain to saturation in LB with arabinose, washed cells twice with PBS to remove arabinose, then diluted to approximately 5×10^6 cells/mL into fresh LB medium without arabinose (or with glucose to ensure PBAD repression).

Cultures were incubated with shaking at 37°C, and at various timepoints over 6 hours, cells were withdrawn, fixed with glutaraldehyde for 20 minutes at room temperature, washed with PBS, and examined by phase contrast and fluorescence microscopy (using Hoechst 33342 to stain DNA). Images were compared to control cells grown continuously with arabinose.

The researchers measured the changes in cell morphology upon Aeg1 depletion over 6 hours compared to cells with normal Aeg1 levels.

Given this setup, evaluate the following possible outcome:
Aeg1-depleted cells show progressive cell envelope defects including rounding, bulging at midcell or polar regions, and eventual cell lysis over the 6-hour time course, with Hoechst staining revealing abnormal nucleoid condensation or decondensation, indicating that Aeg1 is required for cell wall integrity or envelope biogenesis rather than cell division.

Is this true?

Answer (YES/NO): NO